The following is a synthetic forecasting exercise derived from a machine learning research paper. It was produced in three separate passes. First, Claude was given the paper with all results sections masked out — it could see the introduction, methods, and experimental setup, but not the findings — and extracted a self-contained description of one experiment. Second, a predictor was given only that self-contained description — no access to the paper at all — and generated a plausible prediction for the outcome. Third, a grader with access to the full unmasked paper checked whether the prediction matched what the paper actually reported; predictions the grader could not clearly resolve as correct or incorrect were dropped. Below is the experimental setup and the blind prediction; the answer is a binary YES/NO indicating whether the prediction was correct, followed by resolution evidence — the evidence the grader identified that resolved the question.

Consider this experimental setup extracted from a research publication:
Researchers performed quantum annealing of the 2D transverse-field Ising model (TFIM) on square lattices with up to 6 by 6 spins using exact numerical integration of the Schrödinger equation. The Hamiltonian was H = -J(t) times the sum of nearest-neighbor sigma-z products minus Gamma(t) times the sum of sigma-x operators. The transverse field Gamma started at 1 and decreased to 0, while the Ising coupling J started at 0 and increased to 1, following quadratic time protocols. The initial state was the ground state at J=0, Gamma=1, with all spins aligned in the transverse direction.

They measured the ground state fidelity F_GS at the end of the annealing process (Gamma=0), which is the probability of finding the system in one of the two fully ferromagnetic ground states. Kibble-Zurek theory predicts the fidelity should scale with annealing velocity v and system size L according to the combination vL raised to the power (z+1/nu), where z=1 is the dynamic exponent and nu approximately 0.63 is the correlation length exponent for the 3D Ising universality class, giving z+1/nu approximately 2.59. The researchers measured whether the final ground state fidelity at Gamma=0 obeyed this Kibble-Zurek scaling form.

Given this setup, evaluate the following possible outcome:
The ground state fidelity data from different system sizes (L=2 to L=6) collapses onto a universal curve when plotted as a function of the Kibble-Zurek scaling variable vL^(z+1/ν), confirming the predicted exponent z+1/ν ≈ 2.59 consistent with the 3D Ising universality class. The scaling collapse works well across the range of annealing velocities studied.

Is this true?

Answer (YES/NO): YES